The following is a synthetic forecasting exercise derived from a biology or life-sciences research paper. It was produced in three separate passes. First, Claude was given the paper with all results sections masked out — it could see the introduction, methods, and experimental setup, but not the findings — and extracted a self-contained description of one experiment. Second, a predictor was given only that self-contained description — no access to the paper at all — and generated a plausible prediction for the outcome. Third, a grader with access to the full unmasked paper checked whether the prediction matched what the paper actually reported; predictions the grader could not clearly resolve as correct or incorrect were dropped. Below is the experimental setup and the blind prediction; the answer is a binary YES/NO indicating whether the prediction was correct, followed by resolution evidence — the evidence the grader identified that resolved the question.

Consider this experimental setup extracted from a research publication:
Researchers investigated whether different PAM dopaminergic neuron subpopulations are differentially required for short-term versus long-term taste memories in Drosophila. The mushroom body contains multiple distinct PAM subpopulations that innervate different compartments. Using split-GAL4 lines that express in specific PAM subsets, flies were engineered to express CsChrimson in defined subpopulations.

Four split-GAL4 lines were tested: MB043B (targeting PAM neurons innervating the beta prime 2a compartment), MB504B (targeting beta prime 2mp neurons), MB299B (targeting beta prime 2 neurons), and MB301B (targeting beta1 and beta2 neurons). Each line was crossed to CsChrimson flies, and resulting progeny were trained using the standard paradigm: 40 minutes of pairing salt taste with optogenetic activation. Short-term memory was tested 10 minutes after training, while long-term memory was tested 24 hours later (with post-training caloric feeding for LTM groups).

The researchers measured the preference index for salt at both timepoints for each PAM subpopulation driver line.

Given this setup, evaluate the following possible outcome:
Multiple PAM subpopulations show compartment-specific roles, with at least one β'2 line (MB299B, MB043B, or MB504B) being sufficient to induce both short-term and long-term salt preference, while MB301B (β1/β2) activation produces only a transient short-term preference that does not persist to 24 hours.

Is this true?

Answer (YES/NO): NO